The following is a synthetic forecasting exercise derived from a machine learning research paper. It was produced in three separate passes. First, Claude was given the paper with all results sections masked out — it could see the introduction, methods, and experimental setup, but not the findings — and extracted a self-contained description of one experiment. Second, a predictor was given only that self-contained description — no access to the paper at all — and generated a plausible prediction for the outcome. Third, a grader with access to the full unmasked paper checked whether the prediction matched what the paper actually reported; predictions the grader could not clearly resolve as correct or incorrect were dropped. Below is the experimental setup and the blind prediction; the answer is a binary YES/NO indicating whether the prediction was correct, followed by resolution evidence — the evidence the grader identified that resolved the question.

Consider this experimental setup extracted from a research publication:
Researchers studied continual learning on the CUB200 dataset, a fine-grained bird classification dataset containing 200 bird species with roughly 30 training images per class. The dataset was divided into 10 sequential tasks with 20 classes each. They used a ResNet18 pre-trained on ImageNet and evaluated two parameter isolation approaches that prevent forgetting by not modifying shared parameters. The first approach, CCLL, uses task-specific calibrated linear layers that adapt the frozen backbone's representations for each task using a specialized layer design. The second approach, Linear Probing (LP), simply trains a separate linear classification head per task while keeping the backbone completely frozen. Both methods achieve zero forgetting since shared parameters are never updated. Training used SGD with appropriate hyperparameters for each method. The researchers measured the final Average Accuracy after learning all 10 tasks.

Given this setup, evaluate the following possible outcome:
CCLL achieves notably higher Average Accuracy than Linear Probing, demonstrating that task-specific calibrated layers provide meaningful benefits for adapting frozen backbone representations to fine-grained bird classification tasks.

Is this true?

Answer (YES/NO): NO